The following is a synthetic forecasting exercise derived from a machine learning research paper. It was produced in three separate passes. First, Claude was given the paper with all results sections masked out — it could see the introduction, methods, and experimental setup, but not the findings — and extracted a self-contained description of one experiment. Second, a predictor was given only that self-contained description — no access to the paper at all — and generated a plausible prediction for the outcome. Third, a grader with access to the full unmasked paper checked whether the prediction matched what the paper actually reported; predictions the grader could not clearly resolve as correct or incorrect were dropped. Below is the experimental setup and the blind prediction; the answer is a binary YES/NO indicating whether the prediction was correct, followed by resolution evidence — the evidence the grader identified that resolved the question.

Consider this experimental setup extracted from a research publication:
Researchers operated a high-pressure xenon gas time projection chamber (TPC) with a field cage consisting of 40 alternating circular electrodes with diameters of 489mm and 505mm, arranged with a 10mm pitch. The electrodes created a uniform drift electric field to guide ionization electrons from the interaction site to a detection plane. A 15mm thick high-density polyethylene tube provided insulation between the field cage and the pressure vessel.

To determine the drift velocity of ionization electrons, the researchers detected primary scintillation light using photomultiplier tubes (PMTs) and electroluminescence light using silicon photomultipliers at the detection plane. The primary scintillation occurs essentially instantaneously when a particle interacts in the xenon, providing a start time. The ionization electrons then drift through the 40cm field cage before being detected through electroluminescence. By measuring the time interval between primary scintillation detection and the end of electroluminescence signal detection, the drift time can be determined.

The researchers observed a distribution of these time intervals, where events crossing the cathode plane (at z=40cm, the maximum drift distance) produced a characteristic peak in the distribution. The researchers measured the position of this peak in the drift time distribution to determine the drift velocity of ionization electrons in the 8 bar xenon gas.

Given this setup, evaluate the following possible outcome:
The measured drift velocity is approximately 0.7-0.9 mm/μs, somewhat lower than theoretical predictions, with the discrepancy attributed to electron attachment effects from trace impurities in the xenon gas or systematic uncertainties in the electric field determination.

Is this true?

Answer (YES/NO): NO